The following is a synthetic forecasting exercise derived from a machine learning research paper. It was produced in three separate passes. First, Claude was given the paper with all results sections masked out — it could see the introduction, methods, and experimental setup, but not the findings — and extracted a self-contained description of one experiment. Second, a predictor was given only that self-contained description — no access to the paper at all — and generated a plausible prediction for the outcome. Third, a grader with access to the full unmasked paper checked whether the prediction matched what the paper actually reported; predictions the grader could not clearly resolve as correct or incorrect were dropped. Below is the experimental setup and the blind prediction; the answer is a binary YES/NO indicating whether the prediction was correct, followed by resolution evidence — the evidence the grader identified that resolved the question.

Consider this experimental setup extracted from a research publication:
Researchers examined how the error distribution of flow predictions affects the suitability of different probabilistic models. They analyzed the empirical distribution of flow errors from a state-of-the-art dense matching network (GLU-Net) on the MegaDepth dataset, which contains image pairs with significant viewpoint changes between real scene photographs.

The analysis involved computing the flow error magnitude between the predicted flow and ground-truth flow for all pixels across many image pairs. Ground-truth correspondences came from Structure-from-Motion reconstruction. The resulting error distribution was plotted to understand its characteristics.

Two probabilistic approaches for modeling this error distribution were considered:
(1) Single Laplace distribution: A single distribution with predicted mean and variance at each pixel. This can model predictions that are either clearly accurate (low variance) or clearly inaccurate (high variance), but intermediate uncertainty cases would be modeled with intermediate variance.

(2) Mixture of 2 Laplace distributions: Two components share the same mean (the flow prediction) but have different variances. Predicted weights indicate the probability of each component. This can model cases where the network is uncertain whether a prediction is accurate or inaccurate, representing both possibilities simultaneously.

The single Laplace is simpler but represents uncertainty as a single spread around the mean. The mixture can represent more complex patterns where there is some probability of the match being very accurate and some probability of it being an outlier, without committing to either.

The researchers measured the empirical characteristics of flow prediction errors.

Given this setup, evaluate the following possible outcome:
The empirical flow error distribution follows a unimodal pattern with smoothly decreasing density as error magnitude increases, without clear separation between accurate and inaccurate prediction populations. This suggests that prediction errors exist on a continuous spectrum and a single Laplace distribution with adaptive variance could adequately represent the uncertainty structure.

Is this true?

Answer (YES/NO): NO